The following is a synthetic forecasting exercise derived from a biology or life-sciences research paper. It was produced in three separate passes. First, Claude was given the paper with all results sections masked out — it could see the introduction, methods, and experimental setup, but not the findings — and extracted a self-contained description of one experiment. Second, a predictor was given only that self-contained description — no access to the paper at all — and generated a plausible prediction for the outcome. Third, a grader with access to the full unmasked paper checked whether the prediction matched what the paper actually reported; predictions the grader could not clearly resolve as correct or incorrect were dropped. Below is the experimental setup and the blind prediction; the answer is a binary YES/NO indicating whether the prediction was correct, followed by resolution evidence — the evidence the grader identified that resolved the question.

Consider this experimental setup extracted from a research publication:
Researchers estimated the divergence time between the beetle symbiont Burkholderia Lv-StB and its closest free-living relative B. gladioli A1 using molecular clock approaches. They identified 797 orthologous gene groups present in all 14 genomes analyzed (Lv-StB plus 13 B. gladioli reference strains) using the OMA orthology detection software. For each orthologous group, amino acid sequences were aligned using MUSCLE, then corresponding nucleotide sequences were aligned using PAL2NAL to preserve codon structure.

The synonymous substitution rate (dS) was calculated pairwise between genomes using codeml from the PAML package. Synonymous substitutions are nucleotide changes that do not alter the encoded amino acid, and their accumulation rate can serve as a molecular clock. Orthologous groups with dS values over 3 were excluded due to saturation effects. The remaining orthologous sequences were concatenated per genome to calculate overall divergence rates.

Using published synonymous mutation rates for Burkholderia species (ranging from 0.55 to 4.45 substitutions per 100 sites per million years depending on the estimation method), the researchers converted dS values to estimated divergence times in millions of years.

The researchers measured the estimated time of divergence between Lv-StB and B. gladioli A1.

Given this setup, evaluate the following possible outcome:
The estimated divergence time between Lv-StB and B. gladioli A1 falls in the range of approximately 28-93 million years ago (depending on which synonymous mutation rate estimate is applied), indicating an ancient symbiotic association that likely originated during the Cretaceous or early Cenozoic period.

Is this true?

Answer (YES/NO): NO